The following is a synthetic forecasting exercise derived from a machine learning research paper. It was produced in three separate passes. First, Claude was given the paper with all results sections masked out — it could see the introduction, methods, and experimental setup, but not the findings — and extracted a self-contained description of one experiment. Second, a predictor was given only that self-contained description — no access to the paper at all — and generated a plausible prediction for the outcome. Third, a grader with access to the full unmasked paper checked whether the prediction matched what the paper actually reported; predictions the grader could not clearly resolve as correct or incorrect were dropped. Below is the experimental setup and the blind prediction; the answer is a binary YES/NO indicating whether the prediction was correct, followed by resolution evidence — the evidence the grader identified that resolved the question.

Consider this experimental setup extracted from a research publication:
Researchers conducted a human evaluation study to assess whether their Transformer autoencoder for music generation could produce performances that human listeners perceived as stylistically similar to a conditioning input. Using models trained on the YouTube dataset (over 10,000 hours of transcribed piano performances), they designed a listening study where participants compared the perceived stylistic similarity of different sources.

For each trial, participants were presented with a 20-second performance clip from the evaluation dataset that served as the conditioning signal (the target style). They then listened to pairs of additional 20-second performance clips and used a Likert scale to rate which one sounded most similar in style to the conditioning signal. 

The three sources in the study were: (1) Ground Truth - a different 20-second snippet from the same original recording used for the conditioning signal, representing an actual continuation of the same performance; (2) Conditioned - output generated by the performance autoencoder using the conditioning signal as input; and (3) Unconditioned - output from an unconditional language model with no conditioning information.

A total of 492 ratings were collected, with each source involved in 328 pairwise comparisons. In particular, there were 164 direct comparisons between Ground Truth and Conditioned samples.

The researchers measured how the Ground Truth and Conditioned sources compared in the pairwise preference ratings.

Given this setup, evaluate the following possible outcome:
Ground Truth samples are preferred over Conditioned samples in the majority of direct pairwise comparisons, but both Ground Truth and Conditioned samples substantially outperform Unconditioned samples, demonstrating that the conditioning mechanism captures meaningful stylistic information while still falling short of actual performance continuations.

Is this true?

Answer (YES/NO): YES